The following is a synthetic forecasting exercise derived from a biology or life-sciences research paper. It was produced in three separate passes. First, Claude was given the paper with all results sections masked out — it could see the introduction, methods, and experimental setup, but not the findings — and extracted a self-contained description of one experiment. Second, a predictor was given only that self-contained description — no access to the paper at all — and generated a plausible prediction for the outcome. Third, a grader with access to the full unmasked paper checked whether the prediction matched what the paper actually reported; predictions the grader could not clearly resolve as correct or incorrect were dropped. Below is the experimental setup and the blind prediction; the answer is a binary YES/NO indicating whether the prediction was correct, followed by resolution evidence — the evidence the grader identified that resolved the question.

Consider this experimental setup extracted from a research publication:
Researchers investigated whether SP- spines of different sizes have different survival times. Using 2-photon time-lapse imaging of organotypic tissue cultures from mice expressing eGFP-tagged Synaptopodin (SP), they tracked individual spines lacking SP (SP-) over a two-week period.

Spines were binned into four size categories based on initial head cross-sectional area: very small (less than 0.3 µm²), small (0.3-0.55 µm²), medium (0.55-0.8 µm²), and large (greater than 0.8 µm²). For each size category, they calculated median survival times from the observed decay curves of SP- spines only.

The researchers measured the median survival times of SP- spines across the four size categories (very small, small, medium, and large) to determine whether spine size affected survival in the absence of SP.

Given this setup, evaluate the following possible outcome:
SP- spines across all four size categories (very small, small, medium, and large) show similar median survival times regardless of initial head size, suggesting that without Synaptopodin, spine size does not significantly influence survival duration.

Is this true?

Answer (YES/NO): YES